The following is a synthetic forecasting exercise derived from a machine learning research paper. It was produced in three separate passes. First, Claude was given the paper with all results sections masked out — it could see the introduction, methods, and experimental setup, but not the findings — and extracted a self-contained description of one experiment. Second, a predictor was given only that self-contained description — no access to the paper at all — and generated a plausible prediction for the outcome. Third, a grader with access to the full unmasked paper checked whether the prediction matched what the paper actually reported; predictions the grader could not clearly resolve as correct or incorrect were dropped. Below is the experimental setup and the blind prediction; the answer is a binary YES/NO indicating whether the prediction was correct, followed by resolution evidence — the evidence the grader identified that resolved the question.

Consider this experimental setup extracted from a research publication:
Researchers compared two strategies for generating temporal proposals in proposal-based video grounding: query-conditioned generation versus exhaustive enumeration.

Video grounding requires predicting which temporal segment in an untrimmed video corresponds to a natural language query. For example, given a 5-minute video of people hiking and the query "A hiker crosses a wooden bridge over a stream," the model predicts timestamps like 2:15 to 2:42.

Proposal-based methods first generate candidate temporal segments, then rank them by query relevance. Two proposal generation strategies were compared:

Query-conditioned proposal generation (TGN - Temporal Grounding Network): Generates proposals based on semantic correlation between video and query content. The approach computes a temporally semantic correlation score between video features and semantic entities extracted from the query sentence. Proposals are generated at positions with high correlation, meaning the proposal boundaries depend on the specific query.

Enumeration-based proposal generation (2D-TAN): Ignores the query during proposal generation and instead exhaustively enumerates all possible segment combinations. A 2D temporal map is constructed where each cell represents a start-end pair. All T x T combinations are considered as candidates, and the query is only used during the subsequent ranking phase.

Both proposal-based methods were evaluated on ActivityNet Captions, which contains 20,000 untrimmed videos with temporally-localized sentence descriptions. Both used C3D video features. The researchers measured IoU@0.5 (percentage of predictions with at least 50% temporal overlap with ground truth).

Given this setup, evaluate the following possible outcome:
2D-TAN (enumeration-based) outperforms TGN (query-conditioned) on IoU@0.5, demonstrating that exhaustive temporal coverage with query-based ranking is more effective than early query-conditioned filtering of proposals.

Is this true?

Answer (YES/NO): YES